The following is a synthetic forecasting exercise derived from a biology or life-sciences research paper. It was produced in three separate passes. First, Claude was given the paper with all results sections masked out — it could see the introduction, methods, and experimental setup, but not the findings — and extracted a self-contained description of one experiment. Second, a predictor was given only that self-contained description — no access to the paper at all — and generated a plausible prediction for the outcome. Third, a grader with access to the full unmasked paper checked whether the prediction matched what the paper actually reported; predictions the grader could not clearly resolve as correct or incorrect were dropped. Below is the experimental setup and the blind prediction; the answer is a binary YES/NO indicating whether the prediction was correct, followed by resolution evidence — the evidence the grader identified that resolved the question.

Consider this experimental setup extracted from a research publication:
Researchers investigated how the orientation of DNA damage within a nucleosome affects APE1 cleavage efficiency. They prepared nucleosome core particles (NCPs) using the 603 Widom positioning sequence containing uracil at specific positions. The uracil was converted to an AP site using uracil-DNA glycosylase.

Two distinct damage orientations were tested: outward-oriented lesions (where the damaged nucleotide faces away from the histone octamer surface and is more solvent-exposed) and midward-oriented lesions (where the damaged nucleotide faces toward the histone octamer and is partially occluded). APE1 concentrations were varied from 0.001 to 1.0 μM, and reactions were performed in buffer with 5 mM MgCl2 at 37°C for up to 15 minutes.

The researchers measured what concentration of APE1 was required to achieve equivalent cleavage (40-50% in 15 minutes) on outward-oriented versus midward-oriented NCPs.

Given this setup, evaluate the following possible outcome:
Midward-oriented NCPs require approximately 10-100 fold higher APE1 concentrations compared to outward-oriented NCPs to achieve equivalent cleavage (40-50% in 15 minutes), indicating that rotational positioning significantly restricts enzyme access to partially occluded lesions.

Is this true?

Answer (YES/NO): YES